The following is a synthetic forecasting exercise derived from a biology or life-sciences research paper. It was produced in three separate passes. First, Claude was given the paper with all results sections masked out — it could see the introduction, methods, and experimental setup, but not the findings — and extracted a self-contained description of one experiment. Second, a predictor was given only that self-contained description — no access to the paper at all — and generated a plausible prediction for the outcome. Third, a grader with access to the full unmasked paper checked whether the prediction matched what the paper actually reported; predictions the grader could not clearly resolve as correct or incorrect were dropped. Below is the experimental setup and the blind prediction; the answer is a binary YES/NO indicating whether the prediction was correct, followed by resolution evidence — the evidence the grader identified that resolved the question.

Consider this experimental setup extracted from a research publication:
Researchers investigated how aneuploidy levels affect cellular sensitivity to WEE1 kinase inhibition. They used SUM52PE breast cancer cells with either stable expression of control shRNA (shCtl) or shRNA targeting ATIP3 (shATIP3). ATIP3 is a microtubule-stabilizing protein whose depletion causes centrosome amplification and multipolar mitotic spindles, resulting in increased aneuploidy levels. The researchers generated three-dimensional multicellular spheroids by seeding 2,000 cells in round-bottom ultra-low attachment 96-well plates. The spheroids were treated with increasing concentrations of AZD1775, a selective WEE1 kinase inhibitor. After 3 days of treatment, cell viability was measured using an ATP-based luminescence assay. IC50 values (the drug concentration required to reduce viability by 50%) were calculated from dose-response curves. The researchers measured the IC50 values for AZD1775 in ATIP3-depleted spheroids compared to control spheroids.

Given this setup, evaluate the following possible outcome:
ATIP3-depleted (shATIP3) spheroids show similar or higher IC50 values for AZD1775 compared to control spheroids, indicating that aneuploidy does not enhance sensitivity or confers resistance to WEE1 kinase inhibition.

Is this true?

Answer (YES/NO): NO